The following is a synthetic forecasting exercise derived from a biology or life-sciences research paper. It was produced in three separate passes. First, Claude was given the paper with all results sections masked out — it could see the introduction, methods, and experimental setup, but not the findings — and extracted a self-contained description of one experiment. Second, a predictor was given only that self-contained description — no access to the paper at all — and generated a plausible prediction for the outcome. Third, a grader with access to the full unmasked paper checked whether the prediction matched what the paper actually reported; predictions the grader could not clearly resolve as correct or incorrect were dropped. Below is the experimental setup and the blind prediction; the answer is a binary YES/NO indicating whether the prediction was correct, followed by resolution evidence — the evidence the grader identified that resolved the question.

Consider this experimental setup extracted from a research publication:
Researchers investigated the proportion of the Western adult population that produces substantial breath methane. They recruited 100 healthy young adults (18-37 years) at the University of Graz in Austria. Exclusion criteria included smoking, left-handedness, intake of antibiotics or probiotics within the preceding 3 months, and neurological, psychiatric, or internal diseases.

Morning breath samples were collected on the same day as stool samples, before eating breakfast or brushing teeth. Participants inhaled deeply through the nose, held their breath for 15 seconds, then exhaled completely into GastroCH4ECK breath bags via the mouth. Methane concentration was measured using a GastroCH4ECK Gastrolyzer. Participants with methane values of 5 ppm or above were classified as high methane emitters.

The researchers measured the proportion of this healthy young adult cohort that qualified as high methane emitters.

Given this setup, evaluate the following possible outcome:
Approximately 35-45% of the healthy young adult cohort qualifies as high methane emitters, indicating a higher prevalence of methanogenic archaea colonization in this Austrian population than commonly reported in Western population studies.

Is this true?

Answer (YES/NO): NO